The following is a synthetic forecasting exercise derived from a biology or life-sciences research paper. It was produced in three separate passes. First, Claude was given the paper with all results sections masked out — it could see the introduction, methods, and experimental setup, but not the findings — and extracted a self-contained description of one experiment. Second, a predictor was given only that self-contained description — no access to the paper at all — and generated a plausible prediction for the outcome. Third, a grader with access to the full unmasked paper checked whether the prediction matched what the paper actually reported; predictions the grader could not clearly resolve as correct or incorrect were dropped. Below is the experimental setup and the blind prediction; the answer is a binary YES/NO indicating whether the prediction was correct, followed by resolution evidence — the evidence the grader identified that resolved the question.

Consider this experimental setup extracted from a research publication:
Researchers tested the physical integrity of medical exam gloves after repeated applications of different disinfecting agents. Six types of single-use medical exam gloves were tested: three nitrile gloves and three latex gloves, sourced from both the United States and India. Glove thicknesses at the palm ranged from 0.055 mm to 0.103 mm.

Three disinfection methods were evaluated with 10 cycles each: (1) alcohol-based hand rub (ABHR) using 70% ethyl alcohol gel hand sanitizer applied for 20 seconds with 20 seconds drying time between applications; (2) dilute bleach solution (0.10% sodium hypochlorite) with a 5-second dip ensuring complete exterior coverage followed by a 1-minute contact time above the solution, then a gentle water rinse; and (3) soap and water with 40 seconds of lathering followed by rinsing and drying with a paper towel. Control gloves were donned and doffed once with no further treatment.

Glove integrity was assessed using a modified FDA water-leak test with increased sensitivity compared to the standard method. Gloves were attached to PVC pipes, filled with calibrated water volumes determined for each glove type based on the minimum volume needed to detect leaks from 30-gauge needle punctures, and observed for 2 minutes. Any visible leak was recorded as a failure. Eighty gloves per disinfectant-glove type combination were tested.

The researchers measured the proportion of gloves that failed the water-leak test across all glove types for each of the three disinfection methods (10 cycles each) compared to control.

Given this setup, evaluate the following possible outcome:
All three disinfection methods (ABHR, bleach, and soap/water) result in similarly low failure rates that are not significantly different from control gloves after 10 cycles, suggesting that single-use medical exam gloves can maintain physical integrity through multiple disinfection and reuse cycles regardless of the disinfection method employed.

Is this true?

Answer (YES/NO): NO